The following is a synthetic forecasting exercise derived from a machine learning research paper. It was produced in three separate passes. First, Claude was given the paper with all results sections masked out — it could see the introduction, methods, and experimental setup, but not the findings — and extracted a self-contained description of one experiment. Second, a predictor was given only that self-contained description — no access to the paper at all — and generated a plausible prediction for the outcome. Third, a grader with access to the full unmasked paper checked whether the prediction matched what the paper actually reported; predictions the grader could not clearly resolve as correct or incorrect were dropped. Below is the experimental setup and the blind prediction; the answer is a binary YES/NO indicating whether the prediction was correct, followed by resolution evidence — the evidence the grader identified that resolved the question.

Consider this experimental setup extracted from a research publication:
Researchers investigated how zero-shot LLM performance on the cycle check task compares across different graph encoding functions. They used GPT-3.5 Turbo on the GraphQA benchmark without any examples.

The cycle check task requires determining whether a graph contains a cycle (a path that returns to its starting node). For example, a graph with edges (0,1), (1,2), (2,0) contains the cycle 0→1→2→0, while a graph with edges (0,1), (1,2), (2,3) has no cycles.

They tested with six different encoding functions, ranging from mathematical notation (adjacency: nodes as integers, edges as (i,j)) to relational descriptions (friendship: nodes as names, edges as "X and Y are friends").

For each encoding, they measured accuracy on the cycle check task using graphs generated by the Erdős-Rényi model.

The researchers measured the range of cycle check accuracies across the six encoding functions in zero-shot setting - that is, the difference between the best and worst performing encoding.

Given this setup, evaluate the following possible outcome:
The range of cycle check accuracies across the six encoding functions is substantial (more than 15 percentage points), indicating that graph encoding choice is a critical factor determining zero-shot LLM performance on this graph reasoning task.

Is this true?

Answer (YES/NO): NO